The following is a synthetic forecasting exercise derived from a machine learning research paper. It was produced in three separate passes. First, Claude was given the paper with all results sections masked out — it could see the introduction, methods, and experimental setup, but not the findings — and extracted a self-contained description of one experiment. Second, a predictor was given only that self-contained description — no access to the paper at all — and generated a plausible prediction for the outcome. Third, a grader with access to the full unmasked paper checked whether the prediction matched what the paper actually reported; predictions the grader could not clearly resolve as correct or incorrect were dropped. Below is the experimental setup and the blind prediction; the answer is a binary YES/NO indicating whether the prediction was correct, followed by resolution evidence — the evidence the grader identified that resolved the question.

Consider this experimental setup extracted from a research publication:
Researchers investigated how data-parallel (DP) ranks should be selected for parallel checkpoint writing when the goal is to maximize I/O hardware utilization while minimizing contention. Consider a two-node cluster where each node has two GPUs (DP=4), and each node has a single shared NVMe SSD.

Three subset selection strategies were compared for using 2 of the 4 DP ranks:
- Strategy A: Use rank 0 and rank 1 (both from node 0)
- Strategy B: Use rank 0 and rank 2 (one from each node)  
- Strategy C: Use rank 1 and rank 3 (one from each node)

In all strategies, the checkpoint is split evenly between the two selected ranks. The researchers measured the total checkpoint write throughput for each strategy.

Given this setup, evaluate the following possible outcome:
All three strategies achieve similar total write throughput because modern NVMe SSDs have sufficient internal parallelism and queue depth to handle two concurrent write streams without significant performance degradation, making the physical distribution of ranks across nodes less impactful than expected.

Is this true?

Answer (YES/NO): NO